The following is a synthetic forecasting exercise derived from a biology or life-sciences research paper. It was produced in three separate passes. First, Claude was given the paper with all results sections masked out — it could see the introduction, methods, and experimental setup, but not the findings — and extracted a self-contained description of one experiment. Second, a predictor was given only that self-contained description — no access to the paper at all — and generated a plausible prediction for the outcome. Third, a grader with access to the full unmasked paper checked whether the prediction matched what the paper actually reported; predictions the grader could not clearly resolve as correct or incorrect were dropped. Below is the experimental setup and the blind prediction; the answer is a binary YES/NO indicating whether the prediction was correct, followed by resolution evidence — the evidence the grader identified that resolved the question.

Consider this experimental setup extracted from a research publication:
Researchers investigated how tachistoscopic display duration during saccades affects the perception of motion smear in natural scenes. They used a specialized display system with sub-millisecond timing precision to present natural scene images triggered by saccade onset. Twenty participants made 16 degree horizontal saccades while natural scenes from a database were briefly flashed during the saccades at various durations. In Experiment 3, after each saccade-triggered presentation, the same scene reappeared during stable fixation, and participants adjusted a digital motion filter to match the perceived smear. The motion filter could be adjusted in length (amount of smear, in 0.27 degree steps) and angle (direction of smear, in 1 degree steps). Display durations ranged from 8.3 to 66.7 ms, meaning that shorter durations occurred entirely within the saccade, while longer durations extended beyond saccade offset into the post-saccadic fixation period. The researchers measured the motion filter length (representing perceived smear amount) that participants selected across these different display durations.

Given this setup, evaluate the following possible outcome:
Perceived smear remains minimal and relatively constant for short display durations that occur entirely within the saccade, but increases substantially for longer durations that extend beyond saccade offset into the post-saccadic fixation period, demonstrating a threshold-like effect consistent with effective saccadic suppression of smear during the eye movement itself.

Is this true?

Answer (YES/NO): NO